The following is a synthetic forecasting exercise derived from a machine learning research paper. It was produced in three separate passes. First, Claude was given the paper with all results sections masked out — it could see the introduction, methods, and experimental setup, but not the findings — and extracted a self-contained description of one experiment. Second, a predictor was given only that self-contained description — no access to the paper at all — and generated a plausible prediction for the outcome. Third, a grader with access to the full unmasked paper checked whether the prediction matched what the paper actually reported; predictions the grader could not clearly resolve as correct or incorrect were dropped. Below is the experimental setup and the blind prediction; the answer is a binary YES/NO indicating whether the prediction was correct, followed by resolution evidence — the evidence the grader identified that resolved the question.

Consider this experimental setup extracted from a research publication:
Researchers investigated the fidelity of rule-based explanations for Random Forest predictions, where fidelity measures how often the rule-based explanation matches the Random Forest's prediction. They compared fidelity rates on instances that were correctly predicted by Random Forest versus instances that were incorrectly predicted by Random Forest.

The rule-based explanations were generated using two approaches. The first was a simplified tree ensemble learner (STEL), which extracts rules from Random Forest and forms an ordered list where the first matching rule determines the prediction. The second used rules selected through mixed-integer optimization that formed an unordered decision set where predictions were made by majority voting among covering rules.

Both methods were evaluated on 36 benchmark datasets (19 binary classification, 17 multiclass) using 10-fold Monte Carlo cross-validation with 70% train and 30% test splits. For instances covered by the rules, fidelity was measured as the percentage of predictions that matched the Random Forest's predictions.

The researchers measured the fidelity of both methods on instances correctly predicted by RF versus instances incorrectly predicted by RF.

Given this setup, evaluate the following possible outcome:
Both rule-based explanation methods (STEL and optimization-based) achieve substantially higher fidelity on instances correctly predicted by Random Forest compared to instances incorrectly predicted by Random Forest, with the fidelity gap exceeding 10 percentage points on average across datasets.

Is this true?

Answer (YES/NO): YES